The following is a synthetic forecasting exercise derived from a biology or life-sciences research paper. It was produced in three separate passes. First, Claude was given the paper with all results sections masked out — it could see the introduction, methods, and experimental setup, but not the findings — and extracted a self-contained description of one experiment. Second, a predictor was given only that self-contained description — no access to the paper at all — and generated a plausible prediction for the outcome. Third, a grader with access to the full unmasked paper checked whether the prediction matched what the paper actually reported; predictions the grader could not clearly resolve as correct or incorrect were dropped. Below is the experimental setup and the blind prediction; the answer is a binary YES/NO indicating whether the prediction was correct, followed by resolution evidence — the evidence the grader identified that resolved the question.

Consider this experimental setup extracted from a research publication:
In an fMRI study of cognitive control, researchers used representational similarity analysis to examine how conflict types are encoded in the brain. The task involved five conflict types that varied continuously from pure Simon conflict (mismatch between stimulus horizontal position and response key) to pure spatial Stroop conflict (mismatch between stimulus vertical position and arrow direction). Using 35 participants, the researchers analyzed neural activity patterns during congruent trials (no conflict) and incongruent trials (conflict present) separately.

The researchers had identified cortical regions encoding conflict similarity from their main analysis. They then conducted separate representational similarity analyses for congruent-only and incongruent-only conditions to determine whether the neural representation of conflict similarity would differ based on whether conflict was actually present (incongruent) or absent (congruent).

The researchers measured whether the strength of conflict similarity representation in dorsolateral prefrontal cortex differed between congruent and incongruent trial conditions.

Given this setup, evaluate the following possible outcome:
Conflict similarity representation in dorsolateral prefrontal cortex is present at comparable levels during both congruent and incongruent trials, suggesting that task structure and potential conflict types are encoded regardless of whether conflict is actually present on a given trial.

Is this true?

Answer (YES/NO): NO